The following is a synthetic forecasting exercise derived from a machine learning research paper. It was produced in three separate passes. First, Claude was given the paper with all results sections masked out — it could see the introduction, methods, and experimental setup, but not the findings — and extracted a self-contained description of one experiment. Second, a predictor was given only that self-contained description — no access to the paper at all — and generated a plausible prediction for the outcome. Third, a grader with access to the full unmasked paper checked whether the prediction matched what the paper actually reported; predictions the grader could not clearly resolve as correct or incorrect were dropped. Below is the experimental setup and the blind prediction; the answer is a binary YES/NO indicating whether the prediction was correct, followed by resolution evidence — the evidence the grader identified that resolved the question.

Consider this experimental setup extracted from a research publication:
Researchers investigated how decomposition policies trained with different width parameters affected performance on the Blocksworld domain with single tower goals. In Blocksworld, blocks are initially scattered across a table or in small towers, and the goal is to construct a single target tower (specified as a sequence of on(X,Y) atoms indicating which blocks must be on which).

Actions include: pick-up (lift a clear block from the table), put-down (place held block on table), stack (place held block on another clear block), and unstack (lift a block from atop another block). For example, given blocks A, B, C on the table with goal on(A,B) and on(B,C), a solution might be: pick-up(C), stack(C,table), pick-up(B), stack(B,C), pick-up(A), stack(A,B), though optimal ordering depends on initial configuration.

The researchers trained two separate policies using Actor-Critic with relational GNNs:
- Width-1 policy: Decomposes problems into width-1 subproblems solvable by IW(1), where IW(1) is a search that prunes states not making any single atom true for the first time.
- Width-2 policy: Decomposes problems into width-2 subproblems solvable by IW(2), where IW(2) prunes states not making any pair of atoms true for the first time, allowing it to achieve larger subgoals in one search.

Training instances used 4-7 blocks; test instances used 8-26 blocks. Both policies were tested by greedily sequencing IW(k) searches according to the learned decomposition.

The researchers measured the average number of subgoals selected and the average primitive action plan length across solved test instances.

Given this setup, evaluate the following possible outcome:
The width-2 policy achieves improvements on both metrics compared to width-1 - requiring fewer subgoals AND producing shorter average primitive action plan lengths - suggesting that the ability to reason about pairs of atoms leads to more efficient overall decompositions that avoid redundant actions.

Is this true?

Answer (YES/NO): NO